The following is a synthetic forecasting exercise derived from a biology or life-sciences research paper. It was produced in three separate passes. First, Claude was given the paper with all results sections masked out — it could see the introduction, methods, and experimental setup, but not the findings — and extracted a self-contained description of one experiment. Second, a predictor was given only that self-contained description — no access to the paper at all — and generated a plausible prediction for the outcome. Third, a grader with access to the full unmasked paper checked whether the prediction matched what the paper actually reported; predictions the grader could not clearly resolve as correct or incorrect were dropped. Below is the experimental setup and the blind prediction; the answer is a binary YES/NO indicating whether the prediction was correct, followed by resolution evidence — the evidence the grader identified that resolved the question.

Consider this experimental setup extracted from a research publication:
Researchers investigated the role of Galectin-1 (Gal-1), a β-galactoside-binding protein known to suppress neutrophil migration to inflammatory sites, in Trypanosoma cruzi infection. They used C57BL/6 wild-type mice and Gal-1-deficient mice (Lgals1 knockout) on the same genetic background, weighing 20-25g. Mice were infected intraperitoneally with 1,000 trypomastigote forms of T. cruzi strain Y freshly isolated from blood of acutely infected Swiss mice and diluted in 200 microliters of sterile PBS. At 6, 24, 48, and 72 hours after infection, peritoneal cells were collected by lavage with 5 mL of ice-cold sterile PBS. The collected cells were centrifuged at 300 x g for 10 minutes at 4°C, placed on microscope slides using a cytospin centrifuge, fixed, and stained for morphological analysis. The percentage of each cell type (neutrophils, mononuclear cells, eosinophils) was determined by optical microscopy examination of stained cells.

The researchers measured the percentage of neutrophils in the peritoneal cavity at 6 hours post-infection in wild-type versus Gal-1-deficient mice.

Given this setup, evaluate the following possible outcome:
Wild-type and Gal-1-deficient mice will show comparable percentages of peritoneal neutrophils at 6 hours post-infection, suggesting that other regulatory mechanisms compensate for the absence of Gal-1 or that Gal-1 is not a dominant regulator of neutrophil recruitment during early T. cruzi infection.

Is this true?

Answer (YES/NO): YES